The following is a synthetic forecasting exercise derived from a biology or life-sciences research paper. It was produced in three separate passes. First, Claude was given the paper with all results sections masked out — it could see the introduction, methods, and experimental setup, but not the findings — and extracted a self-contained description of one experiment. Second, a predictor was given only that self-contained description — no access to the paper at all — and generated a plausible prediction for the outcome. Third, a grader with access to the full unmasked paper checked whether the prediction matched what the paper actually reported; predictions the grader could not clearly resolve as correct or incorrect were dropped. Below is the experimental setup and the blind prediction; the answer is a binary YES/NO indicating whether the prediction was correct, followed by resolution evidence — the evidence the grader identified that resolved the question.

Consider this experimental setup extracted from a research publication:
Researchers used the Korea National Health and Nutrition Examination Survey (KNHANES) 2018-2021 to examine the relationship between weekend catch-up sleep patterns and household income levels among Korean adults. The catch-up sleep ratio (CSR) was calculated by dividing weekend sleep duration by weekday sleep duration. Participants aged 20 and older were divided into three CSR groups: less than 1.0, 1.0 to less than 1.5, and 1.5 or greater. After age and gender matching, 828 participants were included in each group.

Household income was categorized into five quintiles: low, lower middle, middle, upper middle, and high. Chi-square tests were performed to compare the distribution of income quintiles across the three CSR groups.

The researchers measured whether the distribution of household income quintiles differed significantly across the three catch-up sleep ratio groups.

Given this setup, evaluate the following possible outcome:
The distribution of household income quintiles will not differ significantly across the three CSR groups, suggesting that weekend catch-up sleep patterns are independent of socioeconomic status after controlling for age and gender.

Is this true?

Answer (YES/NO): NO